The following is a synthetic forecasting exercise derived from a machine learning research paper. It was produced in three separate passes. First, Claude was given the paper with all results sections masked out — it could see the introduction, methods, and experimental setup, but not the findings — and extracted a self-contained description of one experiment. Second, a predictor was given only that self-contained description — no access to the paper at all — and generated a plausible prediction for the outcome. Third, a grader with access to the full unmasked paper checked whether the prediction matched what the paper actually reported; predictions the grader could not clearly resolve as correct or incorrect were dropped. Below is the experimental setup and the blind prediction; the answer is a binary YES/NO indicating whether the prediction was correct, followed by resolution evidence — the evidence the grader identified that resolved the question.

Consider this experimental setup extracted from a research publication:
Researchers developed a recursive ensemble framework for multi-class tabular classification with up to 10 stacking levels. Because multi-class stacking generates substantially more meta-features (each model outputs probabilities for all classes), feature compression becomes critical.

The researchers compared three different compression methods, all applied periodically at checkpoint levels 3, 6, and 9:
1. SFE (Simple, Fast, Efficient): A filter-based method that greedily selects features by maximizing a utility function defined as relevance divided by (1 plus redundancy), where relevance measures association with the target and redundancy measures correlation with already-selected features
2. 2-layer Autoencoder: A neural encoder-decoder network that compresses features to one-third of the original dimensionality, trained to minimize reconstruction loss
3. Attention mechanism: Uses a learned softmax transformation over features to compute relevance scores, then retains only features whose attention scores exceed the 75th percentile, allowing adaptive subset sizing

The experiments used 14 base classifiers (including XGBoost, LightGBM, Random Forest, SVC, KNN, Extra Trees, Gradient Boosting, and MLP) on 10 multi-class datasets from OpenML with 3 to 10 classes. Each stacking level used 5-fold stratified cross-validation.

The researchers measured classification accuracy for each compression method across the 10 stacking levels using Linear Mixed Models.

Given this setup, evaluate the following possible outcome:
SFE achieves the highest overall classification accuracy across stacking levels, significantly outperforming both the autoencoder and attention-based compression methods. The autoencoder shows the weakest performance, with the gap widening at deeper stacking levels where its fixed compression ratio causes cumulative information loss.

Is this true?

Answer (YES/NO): NO